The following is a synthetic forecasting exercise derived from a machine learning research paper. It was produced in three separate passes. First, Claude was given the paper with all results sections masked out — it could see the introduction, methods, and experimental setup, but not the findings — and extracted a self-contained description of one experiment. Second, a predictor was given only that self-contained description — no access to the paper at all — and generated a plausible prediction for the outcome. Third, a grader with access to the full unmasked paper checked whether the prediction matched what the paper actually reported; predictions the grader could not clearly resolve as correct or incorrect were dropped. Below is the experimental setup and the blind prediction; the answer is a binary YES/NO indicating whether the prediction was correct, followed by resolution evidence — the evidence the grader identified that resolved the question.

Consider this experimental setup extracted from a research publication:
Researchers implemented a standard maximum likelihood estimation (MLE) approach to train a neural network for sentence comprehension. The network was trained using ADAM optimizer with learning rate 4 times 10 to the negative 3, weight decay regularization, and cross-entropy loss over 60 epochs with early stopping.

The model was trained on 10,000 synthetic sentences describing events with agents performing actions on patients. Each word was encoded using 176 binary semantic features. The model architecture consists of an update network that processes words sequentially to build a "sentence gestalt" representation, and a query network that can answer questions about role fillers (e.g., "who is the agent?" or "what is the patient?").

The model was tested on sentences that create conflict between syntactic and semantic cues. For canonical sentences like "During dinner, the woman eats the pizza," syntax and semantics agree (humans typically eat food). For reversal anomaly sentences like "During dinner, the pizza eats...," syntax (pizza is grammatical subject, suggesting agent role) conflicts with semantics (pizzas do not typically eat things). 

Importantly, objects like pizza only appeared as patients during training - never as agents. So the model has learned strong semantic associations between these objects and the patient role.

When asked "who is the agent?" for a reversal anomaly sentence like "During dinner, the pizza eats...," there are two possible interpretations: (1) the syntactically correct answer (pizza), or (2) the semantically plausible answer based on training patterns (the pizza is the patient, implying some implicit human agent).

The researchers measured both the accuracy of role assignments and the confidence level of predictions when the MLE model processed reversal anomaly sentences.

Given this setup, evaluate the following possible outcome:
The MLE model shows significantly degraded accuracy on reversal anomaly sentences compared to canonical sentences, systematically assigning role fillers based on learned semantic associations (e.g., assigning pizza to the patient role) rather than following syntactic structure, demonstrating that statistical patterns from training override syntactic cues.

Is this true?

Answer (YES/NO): YES